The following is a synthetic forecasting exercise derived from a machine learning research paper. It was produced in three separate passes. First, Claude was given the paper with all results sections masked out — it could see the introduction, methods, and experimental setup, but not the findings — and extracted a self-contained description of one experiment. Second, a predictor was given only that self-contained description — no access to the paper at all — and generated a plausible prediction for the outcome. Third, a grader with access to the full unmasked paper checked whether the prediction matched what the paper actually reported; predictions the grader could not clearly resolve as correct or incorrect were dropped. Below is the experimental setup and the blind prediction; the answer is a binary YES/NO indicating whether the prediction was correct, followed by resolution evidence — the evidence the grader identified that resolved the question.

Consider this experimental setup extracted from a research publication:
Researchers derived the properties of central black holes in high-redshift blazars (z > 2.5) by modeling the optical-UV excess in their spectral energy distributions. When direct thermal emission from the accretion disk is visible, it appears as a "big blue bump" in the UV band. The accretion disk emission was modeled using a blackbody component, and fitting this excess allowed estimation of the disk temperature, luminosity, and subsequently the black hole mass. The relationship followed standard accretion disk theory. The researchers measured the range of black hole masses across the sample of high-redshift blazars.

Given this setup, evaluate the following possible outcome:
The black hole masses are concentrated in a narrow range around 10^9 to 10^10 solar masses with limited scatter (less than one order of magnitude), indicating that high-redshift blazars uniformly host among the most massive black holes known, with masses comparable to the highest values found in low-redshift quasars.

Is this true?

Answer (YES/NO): YES